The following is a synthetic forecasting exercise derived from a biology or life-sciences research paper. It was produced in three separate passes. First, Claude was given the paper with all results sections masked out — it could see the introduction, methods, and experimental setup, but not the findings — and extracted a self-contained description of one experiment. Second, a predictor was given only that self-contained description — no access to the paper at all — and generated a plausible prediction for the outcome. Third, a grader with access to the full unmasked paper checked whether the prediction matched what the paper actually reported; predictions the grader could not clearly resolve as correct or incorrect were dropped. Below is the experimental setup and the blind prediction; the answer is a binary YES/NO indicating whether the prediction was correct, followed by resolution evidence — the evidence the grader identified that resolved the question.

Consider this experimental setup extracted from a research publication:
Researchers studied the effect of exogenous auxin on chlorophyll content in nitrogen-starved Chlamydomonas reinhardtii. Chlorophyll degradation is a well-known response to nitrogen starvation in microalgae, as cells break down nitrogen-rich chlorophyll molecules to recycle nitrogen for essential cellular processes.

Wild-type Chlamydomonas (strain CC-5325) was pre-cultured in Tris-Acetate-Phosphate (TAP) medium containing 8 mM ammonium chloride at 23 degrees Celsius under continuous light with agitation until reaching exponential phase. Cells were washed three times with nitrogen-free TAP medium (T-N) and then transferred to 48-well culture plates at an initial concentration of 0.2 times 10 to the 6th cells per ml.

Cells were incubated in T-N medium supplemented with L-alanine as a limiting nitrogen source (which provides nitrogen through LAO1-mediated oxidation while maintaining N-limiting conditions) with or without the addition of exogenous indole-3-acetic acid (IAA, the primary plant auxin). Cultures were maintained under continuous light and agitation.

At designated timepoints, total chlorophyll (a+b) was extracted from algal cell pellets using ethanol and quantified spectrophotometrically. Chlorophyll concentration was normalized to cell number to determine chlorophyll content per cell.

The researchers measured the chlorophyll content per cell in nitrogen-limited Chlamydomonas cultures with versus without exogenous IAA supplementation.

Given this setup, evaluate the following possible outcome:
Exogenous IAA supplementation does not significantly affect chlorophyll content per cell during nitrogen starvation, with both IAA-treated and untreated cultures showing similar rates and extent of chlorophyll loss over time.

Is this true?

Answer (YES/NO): NO